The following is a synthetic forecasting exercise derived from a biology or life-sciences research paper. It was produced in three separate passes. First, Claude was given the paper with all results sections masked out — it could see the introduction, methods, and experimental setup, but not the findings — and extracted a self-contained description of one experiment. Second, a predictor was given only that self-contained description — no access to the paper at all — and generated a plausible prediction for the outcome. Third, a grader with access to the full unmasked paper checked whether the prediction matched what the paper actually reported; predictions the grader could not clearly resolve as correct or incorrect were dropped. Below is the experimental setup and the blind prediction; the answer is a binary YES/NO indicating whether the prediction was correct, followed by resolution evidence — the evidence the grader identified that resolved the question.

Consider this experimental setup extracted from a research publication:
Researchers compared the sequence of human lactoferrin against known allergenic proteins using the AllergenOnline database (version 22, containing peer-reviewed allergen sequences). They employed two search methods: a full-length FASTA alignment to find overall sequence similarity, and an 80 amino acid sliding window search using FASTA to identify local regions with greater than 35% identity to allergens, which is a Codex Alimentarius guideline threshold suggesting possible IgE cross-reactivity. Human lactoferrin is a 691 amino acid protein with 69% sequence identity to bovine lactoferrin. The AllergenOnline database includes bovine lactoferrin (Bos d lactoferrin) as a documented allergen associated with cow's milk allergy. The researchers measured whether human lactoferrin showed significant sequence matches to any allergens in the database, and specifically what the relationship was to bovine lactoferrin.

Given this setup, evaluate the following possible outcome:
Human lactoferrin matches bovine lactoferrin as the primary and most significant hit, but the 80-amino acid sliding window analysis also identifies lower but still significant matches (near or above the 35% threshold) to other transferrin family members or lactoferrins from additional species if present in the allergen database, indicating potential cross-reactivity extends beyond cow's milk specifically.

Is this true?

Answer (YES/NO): YES